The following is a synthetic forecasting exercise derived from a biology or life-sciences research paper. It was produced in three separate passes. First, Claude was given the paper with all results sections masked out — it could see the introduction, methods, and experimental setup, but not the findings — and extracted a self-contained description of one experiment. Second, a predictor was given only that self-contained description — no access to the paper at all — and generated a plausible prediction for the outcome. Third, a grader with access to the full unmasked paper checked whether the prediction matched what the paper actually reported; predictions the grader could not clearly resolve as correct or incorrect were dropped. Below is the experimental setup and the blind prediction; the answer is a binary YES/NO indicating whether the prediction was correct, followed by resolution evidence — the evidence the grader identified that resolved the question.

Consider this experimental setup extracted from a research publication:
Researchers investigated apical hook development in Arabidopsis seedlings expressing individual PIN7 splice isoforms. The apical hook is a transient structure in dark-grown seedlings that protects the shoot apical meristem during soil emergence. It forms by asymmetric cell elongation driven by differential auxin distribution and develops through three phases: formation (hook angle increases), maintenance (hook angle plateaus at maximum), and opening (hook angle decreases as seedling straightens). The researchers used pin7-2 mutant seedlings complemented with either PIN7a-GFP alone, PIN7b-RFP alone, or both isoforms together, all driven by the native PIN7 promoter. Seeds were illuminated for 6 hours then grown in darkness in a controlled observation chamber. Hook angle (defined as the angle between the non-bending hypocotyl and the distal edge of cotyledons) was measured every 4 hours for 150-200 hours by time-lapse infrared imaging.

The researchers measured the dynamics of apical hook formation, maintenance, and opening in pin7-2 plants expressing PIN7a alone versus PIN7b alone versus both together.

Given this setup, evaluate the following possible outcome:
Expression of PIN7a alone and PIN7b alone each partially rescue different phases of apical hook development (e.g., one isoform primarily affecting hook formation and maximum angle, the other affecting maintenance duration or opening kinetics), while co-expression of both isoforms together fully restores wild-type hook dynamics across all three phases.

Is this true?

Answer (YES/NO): NO